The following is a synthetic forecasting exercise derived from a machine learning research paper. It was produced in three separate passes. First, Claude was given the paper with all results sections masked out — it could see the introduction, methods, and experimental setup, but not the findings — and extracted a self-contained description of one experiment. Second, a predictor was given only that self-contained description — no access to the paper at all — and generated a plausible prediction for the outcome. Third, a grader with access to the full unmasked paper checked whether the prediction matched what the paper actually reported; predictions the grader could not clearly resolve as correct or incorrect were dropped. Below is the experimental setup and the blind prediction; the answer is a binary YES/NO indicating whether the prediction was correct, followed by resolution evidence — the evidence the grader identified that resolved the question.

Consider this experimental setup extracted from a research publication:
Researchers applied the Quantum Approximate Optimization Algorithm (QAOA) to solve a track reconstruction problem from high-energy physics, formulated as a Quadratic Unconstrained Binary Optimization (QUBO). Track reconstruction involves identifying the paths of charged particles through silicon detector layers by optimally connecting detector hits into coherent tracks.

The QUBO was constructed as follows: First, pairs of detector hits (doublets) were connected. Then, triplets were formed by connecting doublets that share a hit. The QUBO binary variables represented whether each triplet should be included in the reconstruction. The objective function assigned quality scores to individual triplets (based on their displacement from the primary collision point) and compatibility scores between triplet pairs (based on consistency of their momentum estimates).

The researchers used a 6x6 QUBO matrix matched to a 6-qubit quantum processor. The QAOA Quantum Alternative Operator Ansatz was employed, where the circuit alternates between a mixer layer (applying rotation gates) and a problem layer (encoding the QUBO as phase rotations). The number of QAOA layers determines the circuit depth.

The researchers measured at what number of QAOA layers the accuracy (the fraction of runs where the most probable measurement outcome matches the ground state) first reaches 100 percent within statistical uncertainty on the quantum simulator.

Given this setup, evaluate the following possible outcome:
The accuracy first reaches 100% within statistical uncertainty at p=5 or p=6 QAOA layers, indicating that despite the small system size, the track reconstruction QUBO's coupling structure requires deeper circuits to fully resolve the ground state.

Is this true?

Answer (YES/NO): YES